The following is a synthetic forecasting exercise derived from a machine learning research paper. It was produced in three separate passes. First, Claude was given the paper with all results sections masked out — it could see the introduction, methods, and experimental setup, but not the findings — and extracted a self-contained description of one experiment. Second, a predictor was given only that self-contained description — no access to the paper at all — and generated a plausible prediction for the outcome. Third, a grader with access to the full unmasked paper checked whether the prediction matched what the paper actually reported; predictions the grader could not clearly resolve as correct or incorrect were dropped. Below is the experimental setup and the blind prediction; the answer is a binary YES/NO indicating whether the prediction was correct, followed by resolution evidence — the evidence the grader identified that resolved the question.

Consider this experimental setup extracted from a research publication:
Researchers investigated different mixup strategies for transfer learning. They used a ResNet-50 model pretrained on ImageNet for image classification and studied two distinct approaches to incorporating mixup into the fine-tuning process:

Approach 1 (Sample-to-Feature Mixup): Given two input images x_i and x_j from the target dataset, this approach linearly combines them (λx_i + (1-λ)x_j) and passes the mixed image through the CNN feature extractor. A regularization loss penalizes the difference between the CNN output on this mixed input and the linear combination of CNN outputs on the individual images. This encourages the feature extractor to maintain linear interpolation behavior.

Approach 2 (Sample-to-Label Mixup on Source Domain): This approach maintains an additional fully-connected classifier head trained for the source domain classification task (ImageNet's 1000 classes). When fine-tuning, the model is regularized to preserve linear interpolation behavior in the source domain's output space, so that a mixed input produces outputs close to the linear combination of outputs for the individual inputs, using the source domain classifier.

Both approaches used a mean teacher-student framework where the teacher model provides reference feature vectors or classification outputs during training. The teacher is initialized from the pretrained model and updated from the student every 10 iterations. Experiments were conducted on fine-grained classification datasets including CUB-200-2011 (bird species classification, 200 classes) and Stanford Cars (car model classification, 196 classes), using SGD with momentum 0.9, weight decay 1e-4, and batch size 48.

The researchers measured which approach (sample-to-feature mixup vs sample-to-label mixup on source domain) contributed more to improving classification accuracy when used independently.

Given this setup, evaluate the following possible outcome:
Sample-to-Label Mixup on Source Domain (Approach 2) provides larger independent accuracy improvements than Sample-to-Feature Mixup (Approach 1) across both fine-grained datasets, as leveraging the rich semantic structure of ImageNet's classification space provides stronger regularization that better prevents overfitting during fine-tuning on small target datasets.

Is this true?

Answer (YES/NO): NO